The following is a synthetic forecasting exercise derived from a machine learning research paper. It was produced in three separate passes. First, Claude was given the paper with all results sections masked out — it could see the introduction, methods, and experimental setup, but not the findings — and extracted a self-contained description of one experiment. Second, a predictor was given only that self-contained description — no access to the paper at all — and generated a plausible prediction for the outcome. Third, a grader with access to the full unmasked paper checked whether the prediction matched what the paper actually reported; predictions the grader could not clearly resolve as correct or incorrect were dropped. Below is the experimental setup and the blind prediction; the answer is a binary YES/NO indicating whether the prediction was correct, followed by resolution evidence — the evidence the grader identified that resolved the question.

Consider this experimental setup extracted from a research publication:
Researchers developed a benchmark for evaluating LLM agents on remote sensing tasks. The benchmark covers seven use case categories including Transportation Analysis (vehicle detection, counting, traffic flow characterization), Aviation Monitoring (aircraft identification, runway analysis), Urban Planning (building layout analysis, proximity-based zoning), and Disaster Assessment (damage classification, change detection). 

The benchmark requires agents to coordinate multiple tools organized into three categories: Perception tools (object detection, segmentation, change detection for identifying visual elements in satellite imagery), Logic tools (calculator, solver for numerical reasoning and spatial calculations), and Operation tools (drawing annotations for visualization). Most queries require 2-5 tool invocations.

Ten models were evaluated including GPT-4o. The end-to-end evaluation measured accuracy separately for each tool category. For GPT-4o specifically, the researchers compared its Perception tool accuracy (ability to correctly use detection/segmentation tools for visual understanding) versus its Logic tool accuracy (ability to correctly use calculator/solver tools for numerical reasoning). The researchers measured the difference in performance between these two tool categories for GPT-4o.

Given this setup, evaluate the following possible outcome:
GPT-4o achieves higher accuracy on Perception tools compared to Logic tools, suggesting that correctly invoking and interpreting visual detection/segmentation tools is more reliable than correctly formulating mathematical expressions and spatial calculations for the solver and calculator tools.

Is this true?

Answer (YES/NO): YES